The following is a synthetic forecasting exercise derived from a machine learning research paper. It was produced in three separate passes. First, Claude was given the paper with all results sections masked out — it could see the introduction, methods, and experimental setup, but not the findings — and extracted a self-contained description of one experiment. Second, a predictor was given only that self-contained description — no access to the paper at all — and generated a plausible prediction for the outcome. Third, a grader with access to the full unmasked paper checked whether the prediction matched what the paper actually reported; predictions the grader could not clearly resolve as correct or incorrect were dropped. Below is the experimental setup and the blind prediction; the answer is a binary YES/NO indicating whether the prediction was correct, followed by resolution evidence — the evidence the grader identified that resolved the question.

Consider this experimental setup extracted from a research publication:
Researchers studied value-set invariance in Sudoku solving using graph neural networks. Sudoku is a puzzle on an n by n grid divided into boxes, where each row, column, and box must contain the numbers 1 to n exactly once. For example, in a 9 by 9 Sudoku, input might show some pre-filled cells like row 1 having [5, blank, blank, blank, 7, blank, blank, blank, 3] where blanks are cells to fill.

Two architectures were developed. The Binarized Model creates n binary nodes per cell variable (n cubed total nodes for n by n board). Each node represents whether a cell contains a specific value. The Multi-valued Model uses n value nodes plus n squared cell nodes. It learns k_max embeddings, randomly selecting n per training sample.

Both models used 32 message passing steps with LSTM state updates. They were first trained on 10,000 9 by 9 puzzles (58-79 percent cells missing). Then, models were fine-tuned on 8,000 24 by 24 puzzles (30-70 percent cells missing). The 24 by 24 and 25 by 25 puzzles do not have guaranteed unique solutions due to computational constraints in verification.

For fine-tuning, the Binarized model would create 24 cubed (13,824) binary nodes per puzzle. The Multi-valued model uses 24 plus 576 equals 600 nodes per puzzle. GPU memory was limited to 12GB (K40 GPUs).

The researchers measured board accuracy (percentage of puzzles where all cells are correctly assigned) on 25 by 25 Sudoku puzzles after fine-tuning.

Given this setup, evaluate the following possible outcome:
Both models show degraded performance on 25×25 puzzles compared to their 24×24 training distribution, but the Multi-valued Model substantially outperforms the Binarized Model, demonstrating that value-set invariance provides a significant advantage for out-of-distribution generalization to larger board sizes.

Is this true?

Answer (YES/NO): NO